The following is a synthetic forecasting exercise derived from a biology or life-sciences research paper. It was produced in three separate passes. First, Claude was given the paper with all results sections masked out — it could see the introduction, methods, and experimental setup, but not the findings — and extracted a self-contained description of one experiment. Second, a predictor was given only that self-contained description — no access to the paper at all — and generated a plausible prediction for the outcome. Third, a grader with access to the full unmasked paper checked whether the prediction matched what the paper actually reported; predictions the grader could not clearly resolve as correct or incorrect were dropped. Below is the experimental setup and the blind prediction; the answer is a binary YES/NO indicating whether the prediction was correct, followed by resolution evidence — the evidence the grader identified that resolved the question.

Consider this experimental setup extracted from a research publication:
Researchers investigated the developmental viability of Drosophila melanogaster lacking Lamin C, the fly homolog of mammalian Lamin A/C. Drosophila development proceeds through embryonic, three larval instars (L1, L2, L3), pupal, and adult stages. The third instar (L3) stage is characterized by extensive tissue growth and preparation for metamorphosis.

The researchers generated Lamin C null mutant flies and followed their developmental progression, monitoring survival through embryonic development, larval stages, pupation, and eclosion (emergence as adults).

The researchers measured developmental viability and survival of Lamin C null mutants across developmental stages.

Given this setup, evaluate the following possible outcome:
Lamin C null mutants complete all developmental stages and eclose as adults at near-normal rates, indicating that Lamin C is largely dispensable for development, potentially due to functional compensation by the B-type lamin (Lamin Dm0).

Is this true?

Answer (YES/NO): NO